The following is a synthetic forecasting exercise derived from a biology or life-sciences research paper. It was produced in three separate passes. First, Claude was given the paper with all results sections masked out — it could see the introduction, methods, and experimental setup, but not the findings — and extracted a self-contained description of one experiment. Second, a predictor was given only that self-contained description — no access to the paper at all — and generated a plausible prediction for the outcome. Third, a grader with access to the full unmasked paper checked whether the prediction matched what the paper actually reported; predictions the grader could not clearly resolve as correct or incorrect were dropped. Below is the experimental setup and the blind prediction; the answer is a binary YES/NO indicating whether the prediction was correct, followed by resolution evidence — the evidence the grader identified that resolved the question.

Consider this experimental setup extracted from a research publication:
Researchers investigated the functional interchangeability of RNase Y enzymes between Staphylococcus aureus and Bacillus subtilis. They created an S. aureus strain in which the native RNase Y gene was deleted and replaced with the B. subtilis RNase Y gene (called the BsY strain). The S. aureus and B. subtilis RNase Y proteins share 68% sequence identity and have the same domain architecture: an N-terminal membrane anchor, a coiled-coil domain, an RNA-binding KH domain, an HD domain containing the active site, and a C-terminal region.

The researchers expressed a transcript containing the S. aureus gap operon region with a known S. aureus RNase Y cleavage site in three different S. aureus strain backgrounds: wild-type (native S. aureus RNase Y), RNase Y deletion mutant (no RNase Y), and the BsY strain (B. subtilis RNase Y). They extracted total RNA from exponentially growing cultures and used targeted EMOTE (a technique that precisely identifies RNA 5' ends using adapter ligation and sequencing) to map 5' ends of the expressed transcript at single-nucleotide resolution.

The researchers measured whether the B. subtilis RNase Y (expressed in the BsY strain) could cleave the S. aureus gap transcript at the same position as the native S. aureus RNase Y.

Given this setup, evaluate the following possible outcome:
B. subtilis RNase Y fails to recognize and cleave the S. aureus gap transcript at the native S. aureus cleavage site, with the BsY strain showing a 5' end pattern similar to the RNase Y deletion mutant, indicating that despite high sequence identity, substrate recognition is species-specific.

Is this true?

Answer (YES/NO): NO